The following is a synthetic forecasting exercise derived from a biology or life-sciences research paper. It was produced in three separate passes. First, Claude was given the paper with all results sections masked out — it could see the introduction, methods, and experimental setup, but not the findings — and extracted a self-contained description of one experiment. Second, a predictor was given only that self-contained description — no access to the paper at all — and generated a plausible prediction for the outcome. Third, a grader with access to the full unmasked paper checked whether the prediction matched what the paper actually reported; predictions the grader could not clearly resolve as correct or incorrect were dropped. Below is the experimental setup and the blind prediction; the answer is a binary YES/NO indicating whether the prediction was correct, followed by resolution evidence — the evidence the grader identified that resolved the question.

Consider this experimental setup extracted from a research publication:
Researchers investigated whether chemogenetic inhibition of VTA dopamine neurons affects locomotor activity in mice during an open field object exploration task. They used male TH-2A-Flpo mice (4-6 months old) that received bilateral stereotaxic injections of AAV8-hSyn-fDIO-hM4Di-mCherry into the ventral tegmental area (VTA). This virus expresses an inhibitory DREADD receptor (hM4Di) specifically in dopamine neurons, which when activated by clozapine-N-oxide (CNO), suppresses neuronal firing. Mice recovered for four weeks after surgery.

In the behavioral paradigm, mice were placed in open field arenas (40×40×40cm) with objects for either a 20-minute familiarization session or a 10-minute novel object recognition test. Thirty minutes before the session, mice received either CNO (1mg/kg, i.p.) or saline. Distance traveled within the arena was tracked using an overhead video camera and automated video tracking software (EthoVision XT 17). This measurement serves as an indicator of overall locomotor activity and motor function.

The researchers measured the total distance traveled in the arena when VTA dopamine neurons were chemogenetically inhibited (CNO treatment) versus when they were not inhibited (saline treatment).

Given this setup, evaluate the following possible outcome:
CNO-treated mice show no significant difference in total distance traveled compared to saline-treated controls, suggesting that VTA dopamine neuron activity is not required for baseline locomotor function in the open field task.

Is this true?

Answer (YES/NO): NO